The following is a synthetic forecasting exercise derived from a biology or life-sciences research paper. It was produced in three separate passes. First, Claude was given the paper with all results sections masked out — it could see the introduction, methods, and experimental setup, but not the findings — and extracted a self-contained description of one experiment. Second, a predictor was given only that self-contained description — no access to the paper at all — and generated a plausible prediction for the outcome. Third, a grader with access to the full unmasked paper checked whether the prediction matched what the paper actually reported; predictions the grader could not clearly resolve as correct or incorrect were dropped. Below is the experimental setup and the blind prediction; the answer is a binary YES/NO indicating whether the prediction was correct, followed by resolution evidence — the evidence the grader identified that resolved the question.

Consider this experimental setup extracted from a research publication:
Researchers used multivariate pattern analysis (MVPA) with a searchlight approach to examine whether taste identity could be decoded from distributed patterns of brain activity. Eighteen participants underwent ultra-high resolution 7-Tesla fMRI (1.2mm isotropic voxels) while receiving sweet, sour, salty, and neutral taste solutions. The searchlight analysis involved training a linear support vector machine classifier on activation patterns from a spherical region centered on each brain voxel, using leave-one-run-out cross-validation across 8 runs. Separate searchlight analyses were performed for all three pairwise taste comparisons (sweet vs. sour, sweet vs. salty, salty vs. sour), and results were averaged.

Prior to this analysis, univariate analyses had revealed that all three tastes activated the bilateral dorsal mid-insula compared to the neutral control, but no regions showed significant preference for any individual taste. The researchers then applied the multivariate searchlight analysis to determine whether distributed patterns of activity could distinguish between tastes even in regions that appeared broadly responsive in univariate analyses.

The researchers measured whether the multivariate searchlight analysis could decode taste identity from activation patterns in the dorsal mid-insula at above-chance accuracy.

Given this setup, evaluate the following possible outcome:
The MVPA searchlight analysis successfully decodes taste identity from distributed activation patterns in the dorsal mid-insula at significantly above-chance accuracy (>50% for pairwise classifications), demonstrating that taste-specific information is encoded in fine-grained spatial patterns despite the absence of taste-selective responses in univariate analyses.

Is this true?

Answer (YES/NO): YES